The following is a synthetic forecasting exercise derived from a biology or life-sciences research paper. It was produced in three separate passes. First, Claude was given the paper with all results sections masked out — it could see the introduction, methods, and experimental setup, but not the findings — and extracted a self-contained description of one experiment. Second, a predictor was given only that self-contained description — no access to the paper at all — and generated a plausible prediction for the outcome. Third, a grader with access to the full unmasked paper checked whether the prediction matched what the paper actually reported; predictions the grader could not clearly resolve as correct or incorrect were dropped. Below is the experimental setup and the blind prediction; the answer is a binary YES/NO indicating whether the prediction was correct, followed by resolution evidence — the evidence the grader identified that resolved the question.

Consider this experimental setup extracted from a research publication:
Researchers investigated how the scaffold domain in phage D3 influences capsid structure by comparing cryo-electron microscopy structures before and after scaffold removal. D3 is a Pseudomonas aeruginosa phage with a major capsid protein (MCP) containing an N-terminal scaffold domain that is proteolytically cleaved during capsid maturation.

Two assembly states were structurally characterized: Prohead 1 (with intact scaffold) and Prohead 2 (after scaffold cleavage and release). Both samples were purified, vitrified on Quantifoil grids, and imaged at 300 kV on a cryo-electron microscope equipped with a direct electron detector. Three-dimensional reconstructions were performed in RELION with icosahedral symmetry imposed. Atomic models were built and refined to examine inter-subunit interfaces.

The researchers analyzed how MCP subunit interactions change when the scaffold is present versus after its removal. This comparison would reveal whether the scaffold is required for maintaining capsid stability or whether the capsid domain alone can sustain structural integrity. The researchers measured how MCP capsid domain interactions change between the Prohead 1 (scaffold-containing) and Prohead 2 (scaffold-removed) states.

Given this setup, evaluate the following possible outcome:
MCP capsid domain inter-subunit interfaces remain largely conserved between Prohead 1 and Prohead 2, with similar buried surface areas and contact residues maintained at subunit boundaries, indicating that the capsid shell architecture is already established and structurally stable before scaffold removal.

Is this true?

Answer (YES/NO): NO